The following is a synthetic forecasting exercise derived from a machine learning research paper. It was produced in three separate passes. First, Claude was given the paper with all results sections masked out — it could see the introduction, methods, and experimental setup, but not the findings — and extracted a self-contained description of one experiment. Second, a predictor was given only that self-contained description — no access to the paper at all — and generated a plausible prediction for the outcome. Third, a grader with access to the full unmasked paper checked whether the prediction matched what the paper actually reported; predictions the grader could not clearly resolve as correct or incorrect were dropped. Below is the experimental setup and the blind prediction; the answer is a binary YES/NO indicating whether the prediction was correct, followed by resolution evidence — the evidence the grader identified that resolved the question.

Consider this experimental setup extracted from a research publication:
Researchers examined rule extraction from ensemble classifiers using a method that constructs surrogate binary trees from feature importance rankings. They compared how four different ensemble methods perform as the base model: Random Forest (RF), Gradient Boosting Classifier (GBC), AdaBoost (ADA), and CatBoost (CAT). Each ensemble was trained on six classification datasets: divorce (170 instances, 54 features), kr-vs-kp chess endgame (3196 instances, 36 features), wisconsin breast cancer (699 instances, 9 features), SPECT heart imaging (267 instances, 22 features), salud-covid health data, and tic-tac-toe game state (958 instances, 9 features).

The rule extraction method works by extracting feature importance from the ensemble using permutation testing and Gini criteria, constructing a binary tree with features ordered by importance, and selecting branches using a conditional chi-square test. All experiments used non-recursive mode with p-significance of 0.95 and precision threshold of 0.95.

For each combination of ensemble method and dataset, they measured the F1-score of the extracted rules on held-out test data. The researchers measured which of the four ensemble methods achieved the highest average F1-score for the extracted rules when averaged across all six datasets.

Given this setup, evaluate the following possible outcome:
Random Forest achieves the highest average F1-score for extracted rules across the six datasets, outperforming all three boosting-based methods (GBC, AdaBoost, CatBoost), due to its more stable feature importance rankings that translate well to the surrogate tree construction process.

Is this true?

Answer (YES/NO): NO